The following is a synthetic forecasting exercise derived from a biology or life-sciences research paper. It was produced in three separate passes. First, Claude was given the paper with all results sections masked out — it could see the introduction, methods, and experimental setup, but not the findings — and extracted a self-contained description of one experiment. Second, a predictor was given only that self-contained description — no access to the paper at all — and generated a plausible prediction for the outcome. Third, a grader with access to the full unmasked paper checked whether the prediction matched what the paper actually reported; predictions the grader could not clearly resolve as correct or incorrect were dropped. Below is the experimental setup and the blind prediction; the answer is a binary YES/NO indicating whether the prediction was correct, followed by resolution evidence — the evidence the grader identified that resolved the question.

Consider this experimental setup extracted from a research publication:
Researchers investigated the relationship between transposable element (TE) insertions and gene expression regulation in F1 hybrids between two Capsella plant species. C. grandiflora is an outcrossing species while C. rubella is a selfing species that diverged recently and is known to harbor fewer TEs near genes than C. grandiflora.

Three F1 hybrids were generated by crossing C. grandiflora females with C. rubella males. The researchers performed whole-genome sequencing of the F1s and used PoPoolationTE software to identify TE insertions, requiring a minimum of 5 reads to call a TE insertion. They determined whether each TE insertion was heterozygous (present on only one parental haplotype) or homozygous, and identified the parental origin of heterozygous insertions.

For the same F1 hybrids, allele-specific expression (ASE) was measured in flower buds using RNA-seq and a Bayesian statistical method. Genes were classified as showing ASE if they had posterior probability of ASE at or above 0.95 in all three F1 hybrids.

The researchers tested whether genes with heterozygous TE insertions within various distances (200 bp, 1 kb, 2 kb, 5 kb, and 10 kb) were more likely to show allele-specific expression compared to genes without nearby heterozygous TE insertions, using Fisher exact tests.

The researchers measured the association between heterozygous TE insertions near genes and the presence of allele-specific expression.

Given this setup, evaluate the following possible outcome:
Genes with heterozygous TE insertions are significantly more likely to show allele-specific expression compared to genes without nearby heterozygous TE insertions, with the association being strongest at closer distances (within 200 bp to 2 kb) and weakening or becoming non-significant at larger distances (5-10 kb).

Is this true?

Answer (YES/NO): YES